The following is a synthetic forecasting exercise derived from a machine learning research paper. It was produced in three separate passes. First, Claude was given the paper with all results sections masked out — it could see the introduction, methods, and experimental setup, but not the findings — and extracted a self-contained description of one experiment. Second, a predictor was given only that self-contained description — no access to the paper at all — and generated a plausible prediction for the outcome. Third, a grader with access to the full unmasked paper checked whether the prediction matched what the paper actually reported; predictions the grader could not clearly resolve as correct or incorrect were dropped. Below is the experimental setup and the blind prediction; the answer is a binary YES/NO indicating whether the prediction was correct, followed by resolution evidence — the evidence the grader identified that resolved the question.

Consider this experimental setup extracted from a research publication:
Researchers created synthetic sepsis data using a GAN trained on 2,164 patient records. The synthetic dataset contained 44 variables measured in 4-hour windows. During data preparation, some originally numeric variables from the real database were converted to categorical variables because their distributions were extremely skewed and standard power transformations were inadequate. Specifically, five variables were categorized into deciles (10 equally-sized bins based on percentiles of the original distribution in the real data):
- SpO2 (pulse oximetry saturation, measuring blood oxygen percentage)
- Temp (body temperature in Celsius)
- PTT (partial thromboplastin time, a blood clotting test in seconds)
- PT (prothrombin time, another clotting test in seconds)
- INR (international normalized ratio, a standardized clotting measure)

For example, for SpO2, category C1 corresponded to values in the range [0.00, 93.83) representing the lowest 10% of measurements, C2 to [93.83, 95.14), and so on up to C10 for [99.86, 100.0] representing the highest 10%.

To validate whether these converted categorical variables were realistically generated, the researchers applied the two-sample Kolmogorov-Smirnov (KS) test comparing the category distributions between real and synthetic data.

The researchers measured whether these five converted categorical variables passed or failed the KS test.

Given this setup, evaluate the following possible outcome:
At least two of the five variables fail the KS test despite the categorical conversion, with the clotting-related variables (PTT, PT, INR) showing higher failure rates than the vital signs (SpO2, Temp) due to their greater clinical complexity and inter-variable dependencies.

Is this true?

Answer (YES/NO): NO